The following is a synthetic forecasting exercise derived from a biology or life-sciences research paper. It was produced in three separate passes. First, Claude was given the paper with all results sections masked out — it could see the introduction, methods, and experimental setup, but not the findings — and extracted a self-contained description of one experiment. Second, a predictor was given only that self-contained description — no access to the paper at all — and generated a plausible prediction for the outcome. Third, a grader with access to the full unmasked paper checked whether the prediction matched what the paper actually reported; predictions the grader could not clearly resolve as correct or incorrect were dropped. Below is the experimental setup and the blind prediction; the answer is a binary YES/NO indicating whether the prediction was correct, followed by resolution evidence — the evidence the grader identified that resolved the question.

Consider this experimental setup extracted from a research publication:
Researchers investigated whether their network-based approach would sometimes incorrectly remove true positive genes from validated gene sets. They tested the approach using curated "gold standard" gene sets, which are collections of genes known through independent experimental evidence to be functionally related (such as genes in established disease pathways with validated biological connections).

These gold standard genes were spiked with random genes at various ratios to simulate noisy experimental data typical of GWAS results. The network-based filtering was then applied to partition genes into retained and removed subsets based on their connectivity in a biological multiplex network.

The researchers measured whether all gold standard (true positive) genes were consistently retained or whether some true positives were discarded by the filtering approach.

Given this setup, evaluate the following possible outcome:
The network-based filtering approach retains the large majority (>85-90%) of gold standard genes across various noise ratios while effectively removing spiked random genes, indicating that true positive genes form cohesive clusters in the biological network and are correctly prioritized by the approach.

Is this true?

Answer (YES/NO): NO